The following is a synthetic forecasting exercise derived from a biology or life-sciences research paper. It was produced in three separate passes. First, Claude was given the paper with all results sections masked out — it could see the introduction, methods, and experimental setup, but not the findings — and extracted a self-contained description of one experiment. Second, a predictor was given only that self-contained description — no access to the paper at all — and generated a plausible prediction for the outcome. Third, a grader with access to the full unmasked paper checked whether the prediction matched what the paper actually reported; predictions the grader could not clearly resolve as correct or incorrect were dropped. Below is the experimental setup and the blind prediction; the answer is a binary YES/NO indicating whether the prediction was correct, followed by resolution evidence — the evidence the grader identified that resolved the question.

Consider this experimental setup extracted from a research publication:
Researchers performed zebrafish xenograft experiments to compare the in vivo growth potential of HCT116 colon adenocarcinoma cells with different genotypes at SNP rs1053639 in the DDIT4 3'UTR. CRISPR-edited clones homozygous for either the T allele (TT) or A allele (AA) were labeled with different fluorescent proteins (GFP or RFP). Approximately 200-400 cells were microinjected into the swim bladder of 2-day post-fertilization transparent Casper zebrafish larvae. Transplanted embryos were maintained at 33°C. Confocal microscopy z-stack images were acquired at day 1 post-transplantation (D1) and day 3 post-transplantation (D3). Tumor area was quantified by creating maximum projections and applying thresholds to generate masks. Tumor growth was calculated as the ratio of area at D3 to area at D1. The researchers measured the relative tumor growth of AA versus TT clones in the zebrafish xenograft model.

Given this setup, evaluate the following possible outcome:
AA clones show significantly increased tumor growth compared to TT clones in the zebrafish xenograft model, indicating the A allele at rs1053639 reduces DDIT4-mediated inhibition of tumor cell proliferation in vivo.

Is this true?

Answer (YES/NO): YES